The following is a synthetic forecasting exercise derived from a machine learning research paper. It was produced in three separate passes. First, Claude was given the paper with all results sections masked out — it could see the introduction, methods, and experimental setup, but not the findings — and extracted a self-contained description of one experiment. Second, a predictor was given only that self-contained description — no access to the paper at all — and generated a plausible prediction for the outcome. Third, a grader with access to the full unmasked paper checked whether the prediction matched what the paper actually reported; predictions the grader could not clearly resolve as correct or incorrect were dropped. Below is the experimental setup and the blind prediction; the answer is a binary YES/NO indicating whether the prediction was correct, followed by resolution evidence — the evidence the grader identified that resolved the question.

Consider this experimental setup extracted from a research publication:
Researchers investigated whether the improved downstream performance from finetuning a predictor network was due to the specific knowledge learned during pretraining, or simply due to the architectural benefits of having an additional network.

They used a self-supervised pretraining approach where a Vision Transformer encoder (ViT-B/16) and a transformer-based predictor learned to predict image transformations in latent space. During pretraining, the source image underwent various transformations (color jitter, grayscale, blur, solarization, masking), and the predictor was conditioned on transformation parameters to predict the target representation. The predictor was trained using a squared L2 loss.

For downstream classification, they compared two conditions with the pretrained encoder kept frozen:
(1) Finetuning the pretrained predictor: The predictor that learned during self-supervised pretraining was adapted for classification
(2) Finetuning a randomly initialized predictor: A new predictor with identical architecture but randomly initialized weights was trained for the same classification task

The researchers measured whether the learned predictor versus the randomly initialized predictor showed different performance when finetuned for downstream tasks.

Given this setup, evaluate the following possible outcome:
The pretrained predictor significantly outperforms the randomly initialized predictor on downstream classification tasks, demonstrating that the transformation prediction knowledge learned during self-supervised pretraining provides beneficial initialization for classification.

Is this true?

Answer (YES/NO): NO